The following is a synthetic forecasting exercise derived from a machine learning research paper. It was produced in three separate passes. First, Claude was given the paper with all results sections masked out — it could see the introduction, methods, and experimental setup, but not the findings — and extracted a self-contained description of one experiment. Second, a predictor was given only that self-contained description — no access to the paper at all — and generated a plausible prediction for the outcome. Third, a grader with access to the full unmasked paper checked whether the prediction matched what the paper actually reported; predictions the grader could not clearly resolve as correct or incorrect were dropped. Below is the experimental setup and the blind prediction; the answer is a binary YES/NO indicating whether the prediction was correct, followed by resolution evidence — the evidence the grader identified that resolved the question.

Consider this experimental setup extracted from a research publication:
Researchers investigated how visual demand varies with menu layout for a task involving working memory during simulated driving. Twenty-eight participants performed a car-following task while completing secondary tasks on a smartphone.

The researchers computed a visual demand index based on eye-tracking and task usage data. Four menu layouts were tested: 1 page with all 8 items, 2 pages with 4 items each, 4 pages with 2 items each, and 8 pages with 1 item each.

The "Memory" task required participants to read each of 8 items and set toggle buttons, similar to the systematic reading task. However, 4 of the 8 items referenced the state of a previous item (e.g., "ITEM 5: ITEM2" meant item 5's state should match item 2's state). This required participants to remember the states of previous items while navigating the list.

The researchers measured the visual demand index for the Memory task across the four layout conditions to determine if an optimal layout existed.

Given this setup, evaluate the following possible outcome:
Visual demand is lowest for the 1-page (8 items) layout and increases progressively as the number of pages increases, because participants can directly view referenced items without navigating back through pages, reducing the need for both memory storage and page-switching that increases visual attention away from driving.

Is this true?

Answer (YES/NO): NO